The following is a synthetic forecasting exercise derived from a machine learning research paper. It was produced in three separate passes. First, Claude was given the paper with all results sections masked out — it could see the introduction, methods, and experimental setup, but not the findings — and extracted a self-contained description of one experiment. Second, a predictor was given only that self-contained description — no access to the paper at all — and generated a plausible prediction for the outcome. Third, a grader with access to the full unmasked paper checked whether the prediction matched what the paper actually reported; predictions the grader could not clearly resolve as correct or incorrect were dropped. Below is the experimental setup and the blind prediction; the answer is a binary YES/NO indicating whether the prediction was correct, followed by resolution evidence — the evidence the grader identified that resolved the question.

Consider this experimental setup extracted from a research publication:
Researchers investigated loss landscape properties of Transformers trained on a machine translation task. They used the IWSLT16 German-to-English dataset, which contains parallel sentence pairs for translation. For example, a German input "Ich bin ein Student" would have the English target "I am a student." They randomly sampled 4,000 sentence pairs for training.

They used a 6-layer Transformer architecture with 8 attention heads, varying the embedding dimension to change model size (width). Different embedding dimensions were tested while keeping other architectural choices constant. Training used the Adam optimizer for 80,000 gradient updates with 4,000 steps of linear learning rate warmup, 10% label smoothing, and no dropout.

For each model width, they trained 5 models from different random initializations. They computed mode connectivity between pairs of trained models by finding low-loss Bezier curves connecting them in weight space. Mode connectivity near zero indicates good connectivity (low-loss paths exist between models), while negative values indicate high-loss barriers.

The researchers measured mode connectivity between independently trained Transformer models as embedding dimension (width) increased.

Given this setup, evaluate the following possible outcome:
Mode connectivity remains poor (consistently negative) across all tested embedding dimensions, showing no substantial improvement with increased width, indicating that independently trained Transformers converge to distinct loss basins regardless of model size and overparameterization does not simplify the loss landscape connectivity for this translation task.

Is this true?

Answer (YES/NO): YES